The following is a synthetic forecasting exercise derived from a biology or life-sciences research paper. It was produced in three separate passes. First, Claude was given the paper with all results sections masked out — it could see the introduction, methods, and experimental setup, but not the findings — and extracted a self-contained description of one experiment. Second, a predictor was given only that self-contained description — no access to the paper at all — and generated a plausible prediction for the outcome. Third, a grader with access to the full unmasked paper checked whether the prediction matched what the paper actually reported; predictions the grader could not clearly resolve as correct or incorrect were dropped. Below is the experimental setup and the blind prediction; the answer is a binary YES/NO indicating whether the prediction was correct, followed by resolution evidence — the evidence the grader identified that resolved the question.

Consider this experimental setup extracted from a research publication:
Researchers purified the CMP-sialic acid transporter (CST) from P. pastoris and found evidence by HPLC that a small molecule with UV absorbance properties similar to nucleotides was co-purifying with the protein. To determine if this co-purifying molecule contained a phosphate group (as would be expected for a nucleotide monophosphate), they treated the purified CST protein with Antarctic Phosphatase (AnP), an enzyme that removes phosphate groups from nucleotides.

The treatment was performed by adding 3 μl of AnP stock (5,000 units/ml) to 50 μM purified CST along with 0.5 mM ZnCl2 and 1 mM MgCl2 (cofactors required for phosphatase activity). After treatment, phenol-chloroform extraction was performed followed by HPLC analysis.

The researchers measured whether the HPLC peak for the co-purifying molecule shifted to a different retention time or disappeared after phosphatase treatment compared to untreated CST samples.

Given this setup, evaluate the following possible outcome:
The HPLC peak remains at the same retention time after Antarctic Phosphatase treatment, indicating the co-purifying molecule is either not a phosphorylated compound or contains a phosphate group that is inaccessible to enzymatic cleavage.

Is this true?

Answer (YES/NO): NO